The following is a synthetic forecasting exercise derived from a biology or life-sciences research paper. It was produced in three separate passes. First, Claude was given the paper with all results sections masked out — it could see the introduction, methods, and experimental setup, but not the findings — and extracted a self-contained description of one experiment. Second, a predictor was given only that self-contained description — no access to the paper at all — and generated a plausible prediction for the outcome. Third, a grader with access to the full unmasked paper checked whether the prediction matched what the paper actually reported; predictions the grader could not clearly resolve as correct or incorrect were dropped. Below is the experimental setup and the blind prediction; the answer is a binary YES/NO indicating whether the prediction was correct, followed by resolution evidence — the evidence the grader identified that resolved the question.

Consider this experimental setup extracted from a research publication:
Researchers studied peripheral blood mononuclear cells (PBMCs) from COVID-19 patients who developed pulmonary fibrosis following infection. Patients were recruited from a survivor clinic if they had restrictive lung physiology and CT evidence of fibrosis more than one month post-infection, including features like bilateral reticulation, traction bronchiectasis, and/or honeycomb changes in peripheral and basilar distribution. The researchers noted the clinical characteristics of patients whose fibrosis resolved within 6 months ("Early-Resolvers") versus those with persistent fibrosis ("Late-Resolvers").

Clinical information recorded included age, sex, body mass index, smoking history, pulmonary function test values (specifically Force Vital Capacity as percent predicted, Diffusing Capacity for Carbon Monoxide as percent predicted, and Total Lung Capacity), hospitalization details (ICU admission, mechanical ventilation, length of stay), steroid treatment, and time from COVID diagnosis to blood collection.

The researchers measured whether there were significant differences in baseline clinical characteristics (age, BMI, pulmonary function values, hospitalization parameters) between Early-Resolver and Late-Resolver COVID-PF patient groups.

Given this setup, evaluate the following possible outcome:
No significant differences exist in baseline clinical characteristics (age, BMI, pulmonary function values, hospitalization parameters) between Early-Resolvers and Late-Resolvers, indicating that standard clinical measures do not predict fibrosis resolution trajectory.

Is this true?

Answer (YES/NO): NO